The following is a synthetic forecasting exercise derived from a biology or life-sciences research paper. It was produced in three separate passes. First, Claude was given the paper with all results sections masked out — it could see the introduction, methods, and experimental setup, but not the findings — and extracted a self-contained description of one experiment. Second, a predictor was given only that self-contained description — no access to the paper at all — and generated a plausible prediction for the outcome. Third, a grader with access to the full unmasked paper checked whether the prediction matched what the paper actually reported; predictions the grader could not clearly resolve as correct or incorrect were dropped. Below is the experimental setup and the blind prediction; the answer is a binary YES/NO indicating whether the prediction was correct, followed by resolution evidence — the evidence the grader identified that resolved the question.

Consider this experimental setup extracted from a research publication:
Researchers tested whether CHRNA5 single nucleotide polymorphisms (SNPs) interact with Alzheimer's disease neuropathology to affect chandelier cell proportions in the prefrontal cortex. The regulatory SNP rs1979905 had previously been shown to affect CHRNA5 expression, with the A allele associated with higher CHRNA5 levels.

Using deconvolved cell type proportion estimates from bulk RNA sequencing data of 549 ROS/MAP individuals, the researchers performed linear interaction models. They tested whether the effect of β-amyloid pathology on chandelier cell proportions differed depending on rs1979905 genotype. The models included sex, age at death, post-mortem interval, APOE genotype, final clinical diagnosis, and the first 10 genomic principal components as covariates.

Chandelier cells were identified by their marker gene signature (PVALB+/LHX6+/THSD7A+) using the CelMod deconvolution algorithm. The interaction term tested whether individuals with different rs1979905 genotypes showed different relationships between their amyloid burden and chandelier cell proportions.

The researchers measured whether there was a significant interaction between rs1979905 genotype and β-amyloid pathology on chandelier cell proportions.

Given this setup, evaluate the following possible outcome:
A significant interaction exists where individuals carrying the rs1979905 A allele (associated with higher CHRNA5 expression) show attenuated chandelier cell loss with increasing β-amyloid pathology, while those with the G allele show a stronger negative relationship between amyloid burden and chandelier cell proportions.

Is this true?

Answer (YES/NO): NO